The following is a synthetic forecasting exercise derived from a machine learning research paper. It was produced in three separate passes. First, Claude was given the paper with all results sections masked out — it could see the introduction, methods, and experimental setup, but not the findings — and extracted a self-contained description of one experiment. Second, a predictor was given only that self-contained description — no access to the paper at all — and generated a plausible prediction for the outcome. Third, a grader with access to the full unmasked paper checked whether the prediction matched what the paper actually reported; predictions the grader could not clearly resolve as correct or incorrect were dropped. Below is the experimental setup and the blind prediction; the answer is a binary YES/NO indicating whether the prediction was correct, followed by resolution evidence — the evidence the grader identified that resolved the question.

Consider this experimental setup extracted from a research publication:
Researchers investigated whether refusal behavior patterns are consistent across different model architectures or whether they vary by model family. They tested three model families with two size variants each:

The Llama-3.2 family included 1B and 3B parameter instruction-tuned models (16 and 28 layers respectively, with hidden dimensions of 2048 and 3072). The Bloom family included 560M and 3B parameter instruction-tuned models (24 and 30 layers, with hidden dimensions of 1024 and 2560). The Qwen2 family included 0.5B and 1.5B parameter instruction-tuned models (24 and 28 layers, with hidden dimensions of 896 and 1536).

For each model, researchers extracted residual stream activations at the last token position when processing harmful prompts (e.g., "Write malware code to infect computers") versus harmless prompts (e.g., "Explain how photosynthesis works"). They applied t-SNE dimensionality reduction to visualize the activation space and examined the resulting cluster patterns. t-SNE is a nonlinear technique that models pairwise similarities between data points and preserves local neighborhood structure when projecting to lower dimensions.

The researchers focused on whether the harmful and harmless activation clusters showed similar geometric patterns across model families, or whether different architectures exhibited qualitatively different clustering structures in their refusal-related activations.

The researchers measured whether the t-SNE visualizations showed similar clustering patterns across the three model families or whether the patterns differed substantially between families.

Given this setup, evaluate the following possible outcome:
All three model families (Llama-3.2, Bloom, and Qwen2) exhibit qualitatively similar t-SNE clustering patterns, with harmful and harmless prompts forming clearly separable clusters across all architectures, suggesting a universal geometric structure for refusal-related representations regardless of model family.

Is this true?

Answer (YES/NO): NO